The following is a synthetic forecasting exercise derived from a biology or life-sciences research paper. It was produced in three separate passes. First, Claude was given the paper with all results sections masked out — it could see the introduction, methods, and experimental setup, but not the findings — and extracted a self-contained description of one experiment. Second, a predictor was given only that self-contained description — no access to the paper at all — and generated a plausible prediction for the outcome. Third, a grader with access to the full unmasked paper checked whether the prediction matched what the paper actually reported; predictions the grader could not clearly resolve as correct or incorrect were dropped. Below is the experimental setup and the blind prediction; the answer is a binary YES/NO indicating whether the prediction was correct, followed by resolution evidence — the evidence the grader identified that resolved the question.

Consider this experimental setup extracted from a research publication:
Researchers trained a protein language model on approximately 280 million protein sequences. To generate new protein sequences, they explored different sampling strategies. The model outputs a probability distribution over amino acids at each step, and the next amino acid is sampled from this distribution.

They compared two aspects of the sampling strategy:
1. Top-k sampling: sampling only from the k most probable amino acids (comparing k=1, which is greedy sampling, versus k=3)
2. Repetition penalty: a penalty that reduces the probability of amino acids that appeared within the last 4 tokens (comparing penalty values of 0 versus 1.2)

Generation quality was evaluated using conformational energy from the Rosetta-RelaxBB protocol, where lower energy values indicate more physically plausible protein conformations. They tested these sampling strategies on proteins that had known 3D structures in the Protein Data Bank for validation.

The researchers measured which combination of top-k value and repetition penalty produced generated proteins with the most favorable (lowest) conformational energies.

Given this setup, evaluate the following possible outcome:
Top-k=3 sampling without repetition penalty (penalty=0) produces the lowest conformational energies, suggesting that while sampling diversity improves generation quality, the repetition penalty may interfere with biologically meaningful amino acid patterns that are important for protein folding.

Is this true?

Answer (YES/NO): NO